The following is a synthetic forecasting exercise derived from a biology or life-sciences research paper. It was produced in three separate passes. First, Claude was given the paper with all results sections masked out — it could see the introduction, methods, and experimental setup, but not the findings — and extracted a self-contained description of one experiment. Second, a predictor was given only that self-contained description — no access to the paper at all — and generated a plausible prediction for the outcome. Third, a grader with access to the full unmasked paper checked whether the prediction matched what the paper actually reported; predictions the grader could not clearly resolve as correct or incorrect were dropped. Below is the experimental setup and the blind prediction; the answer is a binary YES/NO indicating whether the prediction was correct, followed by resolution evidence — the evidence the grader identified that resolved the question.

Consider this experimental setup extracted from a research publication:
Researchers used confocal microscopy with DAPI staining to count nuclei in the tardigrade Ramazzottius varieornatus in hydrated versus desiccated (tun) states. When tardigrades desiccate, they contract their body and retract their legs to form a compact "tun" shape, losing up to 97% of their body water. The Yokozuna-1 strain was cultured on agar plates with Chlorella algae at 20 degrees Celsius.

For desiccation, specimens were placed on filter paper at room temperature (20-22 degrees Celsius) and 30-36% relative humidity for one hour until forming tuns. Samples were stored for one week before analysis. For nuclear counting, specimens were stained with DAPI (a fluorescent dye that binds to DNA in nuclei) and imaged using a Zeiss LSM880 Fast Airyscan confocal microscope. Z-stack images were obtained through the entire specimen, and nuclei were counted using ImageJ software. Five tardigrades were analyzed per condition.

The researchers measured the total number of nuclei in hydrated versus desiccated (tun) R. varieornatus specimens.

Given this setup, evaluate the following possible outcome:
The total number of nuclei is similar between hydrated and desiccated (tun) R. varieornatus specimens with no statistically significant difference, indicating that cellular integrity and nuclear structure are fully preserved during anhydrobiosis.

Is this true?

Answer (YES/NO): YES